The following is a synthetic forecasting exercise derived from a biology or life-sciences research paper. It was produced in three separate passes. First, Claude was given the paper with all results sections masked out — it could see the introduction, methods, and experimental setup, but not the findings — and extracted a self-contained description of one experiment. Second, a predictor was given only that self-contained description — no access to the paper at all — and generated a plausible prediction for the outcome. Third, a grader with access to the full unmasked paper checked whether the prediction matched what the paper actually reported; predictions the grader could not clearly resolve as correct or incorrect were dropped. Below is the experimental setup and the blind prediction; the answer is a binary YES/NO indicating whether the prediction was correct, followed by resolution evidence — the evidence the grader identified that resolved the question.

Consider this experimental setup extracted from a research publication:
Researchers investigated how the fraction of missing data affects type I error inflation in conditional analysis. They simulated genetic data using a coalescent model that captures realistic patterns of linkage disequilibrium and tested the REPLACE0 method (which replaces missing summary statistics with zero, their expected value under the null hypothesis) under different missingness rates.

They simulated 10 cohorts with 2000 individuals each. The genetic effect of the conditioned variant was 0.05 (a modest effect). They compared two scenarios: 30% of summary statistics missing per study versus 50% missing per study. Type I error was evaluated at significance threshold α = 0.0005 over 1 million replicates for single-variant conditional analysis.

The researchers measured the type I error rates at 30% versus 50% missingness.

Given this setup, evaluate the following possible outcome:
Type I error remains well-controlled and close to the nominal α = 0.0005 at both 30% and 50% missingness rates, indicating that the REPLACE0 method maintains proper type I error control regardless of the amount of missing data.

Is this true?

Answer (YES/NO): NO